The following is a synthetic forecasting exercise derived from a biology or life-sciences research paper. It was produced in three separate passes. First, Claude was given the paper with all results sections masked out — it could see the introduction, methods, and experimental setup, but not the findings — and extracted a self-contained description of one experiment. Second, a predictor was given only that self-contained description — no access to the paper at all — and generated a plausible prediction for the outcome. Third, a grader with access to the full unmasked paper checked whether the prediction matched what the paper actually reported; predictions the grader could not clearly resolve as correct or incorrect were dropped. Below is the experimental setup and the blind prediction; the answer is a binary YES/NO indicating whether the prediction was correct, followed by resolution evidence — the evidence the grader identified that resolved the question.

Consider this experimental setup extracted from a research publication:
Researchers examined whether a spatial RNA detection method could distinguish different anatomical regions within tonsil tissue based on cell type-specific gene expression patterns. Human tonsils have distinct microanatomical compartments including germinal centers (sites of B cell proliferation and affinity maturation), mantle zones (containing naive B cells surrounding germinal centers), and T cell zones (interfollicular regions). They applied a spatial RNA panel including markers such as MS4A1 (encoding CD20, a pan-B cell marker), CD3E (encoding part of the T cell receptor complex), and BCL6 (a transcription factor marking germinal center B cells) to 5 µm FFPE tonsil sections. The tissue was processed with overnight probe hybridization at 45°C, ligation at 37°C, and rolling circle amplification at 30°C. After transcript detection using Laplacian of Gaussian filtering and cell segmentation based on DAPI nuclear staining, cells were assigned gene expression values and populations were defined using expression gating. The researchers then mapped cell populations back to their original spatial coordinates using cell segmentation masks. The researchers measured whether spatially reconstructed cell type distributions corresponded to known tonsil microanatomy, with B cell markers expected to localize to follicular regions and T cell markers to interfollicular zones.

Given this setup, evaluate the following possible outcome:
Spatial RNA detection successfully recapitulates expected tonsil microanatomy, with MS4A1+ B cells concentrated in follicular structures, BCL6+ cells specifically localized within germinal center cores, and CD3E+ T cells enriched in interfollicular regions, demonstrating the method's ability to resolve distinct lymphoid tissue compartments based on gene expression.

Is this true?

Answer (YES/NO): YES